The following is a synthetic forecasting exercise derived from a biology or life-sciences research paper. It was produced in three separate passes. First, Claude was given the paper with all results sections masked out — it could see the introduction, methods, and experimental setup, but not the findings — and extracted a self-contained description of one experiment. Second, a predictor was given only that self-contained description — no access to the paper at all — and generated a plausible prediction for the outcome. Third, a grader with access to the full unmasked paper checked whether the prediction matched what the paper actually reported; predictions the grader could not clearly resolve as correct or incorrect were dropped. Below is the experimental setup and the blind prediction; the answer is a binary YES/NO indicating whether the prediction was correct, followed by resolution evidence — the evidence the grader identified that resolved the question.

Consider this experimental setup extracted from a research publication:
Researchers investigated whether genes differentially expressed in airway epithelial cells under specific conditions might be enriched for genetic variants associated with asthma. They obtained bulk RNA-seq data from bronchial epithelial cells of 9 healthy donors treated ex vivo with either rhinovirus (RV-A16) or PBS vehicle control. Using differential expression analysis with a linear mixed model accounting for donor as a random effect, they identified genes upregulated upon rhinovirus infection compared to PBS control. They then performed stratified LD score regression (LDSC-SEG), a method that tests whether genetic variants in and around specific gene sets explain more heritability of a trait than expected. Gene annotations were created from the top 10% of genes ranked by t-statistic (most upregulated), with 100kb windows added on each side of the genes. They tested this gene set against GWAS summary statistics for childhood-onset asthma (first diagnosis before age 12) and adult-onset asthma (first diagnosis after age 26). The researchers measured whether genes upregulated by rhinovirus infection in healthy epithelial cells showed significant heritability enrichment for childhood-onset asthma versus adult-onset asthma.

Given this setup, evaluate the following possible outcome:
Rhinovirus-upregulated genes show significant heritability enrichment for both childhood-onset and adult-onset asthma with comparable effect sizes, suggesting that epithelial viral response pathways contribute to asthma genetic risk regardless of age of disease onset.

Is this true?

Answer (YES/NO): NO